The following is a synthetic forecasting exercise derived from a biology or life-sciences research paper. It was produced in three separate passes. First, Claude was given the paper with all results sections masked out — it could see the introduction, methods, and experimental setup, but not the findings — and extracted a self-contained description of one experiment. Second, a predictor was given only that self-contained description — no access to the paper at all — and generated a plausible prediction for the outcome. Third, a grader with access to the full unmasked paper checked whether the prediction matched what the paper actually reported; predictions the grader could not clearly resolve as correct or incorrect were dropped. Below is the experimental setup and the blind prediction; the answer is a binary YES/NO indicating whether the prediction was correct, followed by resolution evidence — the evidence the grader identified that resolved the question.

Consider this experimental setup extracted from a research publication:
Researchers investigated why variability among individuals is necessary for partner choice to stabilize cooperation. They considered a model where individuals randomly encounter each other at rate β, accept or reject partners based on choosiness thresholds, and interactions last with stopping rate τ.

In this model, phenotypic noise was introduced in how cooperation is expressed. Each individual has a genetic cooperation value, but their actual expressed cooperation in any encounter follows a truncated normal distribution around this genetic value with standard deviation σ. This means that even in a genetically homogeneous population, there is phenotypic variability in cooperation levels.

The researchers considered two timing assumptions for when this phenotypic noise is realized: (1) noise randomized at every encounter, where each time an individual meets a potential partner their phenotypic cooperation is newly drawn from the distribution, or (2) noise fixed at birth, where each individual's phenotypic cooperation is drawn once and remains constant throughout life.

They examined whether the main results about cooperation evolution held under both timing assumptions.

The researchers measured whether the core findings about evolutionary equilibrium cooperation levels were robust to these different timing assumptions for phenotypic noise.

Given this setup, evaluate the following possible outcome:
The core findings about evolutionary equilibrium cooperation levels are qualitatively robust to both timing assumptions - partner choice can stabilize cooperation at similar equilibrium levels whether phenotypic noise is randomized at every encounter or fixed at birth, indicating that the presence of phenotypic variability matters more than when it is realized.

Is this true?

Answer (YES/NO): YES